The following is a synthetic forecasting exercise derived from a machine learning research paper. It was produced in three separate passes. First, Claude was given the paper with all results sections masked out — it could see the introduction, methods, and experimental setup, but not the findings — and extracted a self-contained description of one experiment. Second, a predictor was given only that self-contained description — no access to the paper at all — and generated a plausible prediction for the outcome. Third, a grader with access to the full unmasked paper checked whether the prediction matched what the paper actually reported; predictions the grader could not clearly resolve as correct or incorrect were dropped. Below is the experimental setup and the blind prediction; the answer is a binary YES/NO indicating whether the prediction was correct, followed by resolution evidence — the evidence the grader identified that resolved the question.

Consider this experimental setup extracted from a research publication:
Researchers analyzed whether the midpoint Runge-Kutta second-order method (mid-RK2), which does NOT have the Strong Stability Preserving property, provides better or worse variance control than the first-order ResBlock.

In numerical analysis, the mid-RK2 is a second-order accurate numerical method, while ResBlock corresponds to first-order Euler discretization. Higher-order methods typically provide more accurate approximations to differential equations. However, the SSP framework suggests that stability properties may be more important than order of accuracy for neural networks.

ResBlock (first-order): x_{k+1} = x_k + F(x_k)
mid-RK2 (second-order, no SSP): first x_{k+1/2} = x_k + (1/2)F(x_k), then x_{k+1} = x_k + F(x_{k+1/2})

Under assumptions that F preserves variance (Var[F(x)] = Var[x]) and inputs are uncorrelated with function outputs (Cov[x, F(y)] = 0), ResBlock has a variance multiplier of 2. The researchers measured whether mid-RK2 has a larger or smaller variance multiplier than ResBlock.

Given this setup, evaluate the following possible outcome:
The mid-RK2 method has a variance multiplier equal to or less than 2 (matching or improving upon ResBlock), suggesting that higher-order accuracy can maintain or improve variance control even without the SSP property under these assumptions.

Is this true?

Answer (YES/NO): NO